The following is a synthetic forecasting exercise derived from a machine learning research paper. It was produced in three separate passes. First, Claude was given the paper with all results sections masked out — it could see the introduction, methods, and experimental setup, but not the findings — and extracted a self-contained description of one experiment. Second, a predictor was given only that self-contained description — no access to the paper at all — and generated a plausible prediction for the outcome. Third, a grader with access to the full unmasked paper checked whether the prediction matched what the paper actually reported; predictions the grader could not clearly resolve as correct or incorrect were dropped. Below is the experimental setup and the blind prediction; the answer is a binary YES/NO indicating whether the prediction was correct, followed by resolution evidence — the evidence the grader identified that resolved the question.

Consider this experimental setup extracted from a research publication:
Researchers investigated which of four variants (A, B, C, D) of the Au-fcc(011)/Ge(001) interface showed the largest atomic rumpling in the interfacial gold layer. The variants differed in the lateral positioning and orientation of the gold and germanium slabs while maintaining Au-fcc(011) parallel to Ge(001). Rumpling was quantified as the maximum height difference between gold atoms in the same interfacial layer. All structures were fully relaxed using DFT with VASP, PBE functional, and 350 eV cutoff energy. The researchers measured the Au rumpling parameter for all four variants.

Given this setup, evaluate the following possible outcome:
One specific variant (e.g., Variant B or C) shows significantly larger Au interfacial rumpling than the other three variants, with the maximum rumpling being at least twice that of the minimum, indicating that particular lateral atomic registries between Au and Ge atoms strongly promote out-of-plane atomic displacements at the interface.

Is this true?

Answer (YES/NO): NO